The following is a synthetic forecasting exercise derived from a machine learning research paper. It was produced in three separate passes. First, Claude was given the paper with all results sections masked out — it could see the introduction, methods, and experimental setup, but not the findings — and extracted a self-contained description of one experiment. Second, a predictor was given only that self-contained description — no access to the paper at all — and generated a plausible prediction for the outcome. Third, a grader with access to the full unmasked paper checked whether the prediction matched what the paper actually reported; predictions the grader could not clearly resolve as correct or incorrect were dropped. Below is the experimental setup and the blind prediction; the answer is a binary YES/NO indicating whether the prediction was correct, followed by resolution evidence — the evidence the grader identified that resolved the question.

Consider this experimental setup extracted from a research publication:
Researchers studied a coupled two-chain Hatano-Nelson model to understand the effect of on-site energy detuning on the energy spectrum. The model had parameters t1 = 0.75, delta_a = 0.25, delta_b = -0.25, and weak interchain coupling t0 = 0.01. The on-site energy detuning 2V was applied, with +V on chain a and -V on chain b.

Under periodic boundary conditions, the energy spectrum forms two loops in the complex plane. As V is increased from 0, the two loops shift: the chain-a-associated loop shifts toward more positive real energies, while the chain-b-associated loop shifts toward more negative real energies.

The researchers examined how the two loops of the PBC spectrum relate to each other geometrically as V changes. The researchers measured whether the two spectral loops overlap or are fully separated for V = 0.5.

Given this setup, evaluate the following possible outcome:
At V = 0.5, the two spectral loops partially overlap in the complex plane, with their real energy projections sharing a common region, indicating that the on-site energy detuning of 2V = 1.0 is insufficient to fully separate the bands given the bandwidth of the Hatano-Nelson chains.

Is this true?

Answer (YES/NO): YES